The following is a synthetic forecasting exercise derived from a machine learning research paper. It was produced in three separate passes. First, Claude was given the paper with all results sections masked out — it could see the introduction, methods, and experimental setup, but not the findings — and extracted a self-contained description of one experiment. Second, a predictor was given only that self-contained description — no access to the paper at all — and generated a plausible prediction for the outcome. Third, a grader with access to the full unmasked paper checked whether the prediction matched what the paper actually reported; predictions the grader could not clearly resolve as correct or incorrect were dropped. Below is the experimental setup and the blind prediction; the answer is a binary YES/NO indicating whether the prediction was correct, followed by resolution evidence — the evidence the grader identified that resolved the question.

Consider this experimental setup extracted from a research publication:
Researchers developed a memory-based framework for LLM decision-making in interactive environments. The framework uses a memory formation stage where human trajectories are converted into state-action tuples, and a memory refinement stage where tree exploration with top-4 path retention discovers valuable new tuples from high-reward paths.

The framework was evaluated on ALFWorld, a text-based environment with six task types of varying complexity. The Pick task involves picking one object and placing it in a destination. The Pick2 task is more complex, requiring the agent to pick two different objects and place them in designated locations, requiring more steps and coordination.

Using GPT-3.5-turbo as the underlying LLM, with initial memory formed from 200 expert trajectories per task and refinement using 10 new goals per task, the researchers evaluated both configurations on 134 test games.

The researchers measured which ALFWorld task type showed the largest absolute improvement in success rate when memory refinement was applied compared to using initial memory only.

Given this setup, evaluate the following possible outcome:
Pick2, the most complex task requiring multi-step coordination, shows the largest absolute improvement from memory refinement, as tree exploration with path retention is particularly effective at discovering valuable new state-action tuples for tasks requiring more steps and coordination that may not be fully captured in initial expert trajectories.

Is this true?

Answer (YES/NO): NO